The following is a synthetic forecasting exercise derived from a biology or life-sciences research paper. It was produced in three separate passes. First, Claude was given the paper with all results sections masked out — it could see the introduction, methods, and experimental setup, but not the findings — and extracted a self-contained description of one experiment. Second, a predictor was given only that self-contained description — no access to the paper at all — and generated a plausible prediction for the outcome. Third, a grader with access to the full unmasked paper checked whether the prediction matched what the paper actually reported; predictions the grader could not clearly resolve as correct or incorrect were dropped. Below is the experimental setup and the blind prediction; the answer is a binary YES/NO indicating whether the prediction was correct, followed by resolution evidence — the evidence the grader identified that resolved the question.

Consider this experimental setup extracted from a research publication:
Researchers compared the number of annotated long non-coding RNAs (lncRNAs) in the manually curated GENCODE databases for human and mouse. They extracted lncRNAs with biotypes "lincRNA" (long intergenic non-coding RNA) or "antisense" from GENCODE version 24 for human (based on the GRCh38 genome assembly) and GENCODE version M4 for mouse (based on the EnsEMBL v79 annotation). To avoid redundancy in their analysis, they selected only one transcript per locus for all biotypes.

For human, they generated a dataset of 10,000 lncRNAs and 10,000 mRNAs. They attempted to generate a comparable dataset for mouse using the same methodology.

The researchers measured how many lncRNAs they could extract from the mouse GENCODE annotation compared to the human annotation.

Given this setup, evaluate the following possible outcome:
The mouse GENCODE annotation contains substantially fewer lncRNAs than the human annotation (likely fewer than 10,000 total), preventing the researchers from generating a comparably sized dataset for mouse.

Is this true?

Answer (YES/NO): YES